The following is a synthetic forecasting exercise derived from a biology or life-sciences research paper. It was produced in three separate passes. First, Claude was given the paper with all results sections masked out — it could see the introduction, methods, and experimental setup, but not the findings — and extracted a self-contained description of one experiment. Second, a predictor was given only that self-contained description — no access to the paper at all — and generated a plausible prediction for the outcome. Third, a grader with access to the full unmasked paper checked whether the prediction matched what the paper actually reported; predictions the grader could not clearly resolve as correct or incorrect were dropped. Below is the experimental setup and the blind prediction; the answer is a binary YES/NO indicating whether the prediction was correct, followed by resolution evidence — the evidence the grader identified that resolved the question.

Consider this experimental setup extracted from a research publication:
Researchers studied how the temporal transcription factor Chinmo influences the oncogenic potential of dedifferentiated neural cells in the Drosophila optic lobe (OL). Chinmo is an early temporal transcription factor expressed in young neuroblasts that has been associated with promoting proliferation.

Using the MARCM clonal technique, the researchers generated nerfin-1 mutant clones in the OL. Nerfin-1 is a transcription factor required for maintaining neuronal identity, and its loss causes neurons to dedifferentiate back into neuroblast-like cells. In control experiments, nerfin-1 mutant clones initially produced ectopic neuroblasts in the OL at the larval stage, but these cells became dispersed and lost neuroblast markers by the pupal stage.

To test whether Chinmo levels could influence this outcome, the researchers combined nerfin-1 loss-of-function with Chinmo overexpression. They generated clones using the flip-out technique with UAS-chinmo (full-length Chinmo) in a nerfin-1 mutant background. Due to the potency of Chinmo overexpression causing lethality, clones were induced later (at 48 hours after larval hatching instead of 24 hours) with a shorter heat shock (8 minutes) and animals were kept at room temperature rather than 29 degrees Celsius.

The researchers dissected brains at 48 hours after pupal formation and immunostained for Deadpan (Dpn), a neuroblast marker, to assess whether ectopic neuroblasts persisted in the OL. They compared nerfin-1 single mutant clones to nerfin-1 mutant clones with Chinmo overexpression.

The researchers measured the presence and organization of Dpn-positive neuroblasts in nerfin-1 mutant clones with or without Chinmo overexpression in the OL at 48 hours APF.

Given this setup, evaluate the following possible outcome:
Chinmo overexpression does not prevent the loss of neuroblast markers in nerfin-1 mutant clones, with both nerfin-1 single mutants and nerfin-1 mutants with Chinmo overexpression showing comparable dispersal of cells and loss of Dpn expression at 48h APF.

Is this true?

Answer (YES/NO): NO